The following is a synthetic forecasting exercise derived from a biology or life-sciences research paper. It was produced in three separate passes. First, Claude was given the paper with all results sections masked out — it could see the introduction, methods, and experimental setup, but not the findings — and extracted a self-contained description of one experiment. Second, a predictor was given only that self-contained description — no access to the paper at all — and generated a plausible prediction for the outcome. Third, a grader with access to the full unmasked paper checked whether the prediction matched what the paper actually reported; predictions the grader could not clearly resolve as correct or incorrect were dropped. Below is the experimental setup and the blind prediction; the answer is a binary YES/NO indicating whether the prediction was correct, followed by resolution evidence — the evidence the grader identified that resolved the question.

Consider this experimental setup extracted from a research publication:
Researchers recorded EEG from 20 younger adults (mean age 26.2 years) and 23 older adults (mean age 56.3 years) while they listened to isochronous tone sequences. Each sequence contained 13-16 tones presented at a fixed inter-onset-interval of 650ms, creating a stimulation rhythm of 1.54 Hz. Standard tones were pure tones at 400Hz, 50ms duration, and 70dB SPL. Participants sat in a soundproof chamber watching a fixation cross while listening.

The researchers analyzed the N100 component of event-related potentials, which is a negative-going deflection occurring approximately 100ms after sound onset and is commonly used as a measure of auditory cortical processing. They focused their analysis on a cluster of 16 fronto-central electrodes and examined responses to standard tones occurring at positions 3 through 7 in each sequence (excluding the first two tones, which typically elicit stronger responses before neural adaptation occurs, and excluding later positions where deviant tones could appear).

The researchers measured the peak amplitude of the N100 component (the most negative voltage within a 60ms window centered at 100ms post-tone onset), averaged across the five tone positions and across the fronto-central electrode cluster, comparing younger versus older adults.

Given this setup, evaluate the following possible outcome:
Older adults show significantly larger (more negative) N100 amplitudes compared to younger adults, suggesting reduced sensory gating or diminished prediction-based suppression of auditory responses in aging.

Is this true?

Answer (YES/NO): YES